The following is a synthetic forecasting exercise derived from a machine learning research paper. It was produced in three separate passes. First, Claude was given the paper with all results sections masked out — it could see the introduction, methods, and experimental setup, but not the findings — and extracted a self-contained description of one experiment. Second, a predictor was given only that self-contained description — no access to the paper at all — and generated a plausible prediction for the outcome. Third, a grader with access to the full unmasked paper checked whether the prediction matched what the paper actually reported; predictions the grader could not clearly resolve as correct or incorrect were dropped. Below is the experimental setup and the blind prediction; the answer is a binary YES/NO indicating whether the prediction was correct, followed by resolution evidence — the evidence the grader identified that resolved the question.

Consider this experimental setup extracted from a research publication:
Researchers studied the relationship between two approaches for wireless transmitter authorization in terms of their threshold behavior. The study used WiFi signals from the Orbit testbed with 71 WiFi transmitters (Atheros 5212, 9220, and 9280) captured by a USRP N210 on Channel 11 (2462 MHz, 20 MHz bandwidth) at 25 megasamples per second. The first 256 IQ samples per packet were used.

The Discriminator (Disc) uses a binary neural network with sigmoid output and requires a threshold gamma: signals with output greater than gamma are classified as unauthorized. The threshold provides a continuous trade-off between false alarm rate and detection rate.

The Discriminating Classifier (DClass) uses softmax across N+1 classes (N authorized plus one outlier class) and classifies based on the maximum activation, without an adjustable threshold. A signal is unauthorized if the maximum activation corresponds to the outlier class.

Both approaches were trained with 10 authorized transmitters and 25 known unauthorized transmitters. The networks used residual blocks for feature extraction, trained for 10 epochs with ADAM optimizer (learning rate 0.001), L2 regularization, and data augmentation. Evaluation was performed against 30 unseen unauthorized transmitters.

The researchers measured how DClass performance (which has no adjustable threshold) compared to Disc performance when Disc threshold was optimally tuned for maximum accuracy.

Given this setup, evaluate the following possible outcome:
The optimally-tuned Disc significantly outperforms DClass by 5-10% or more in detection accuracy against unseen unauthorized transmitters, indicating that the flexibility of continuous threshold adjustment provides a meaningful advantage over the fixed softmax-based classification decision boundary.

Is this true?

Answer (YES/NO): NO